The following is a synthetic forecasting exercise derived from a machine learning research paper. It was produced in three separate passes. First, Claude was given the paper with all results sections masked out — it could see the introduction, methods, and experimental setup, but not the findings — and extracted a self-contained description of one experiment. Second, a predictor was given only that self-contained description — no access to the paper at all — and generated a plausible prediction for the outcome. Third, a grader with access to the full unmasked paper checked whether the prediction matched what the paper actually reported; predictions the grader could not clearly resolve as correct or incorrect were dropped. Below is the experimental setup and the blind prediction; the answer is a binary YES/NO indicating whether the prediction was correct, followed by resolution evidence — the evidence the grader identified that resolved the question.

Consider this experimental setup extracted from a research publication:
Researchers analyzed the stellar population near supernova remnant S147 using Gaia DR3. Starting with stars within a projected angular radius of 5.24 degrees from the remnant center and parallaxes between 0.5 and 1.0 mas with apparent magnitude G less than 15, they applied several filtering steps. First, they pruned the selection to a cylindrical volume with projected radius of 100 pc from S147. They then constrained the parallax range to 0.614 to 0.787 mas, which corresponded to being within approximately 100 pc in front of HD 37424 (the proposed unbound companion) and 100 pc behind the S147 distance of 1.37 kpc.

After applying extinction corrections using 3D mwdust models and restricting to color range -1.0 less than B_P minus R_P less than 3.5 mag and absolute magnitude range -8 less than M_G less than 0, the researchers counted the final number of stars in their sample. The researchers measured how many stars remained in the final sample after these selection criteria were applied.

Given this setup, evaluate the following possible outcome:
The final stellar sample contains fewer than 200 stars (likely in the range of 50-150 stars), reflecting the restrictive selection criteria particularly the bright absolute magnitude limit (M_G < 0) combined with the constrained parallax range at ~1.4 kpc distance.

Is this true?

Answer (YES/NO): NO